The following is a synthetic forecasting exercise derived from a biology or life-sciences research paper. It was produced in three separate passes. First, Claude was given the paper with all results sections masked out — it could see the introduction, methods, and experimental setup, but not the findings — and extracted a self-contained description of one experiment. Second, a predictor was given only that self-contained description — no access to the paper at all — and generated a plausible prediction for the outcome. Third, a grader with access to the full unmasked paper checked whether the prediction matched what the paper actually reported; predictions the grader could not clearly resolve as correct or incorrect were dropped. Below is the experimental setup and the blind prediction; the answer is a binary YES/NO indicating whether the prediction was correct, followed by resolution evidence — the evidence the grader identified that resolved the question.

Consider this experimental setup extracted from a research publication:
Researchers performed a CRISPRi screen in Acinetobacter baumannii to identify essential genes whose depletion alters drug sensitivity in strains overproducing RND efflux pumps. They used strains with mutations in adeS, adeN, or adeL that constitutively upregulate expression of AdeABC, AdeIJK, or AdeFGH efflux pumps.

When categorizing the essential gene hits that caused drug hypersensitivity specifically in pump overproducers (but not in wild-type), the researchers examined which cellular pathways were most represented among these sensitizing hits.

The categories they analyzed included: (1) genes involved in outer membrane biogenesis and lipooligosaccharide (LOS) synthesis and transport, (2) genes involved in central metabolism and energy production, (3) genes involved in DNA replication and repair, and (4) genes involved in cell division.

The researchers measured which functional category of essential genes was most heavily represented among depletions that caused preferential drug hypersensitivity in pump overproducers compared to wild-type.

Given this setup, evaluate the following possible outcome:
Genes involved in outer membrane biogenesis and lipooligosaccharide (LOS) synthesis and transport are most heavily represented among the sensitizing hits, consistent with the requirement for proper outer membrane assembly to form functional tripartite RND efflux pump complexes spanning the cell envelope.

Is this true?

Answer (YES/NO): YES